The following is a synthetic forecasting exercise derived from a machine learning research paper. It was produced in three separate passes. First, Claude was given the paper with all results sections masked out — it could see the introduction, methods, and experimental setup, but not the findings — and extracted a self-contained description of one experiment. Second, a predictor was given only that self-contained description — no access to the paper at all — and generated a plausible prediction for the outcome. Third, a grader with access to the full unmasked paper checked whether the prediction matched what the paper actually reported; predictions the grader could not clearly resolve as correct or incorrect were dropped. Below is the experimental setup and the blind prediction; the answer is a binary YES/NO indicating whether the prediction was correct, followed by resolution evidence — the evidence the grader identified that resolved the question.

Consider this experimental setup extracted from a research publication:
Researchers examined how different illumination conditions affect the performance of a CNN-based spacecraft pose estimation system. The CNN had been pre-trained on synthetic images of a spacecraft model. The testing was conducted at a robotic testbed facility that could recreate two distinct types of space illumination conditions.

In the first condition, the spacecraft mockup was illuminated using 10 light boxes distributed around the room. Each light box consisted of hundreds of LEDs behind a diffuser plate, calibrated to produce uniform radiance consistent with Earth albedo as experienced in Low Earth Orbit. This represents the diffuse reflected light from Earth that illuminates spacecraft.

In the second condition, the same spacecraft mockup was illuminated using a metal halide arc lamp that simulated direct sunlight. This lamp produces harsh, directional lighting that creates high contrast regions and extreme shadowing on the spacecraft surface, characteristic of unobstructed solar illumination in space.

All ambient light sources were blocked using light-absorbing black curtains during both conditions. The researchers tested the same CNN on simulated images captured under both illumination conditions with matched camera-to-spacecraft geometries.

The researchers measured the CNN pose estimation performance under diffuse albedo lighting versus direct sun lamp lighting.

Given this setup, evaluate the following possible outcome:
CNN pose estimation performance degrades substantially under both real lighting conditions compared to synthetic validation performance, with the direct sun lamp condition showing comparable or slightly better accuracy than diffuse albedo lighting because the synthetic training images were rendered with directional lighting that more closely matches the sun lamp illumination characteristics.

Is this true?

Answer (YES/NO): NO